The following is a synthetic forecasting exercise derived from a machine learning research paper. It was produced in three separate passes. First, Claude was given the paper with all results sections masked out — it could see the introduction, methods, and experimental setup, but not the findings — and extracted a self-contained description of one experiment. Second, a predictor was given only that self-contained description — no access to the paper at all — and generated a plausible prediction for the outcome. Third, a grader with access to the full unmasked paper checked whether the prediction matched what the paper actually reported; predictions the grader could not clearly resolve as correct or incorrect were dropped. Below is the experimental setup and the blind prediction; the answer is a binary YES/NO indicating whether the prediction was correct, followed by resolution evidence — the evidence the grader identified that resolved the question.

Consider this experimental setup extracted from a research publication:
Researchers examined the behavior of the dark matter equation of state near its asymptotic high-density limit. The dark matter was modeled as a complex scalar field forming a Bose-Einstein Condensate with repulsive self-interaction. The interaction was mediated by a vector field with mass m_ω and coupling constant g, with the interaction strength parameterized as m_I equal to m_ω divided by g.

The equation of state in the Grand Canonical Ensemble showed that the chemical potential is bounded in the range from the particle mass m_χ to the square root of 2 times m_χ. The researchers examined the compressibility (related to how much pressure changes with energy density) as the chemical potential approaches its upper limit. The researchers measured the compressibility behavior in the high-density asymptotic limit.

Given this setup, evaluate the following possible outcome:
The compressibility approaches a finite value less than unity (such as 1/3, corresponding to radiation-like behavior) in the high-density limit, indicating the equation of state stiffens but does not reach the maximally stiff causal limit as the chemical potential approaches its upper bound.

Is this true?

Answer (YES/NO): NO